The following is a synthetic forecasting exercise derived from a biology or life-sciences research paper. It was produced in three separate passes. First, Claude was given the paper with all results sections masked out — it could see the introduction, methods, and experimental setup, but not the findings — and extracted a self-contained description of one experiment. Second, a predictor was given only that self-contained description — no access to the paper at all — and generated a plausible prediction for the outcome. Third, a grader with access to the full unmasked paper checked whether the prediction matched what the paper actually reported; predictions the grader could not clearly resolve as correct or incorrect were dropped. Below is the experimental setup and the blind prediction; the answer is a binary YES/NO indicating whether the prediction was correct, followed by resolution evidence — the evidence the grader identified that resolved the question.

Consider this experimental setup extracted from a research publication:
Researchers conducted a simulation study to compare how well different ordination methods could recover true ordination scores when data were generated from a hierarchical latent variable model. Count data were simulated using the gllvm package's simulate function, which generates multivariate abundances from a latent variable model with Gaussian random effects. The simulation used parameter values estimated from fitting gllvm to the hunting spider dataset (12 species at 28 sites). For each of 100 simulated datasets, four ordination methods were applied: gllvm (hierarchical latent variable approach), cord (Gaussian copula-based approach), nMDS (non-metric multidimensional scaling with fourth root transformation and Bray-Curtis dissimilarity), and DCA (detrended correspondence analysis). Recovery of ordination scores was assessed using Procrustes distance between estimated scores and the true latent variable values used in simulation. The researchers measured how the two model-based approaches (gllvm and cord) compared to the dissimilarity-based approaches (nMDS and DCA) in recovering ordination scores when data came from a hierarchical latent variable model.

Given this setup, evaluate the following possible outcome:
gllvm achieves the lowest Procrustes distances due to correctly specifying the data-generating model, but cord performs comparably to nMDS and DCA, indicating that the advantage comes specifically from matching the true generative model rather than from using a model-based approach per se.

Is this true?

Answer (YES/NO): NO